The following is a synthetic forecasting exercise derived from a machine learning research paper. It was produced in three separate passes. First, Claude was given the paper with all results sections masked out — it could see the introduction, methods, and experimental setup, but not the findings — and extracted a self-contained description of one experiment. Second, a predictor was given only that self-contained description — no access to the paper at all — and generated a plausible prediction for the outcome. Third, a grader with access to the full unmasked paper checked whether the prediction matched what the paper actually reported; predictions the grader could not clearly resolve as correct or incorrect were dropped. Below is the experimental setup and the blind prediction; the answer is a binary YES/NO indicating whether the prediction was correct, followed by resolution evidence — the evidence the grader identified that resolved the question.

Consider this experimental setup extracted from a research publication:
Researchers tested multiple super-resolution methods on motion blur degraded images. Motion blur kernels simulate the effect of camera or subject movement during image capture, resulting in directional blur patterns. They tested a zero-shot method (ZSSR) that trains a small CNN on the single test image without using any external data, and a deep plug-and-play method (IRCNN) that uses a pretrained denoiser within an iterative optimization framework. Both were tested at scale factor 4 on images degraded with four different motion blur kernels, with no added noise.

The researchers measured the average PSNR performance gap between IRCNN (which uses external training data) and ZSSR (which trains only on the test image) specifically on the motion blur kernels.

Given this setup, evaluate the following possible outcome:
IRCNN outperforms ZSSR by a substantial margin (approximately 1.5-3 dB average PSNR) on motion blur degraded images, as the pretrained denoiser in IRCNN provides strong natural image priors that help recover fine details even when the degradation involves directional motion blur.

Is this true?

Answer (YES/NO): NO